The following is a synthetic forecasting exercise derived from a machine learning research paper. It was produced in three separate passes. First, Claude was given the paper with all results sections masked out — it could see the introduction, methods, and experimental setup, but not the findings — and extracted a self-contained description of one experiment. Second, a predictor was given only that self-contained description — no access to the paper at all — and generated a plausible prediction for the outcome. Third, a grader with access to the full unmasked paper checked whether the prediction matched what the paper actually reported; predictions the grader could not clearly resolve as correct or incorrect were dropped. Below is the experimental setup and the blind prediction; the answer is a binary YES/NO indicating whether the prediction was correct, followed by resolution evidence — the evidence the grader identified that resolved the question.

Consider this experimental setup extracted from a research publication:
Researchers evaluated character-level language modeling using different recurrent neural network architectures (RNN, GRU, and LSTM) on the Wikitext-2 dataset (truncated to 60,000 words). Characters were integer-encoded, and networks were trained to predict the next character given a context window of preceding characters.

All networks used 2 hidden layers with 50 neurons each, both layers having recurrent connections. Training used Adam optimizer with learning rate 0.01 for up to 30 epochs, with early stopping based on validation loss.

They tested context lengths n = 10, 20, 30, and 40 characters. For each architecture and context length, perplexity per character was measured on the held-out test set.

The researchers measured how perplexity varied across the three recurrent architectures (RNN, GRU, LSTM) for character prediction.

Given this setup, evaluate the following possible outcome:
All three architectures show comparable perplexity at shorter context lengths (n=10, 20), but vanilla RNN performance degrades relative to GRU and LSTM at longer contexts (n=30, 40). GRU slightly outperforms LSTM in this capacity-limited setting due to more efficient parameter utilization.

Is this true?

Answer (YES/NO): NO